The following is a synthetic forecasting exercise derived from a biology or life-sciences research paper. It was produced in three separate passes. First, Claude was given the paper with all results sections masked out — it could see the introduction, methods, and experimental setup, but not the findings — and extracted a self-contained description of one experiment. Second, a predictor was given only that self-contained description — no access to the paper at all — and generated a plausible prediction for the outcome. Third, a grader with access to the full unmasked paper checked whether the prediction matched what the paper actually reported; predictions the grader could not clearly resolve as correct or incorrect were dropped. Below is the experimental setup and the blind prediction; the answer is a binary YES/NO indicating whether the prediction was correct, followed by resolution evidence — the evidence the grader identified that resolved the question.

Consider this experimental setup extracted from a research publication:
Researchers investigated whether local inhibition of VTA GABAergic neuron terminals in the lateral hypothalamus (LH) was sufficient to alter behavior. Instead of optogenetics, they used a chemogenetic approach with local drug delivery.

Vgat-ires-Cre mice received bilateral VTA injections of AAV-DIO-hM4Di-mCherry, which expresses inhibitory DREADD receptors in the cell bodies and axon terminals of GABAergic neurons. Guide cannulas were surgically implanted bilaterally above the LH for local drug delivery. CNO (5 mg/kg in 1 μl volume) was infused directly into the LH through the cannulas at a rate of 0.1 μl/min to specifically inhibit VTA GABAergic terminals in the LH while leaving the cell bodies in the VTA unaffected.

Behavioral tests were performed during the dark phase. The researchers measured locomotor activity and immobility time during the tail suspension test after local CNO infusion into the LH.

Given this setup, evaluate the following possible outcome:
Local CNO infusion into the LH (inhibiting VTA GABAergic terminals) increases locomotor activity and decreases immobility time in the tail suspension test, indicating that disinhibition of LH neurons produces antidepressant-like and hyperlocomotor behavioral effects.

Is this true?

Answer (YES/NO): YES